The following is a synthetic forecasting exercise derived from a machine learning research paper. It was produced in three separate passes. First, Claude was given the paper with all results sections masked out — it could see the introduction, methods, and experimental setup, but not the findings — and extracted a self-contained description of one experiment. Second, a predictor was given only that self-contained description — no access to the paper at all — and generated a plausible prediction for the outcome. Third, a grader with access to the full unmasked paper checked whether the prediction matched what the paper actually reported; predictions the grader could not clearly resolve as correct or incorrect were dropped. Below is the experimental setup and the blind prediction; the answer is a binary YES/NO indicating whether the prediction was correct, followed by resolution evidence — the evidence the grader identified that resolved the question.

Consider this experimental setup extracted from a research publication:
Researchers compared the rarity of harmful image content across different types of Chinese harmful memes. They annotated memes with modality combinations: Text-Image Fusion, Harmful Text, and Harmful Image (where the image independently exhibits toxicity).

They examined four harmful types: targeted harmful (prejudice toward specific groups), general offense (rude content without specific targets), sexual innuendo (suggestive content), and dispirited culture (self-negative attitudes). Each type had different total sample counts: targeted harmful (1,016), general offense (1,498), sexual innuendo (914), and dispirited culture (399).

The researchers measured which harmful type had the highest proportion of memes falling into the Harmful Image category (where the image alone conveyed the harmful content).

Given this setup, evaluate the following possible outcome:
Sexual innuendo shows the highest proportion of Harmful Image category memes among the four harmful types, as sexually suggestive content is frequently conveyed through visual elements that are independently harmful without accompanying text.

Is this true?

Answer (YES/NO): YES